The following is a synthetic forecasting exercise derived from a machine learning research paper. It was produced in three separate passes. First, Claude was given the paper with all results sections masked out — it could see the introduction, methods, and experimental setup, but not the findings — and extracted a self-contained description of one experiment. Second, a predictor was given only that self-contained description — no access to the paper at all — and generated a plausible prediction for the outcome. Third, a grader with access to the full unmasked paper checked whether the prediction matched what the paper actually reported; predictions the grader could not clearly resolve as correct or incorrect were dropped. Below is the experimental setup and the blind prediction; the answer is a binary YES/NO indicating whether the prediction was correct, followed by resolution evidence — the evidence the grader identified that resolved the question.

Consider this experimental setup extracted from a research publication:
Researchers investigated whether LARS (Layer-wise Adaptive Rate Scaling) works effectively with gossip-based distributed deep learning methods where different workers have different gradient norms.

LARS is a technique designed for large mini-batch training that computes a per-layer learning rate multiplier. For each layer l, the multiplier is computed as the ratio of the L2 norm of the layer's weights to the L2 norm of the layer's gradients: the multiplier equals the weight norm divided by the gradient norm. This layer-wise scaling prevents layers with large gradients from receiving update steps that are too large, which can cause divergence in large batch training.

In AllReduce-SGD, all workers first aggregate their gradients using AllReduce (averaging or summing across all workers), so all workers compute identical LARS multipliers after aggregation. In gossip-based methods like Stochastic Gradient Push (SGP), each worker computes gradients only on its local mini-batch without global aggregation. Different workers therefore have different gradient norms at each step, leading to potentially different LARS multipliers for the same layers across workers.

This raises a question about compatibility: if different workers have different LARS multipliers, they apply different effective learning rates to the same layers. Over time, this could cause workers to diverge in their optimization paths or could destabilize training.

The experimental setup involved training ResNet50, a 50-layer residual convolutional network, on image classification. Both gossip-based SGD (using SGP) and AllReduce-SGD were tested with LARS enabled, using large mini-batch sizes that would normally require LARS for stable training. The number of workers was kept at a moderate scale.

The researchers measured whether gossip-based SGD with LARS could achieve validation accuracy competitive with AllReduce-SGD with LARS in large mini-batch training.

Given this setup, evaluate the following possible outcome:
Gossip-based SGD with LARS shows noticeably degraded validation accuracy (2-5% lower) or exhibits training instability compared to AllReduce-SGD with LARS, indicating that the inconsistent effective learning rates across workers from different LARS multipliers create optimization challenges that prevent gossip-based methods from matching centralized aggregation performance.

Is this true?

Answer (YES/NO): NO